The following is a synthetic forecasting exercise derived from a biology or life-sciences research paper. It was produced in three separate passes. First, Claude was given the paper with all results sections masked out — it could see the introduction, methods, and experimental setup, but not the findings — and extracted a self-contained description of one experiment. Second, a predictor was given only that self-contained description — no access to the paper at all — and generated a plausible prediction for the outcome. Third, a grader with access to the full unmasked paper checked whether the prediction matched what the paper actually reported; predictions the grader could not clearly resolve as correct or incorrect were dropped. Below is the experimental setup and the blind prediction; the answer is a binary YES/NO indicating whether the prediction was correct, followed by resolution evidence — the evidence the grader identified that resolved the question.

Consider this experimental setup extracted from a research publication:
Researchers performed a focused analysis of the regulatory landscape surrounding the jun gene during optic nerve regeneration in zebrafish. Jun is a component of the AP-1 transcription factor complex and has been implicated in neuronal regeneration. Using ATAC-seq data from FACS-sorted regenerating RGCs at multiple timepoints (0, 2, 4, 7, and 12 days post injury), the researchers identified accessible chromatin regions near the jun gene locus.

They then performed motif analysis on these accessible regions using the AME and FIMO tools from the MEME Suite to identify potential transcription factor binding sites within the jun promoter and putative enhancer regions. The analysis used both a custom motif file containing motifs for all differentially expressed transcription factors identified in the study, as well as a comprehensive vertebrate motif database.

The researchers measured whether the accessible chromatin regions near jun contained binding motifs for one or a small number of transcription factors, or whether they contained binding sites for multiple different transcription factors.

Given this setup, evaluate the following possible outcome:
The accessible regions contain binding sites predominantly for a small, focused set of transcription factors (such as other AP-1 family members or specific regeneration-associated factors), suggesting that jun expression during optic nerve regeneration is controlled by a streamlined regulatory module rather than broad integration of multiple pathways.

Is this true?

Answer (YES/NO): NO